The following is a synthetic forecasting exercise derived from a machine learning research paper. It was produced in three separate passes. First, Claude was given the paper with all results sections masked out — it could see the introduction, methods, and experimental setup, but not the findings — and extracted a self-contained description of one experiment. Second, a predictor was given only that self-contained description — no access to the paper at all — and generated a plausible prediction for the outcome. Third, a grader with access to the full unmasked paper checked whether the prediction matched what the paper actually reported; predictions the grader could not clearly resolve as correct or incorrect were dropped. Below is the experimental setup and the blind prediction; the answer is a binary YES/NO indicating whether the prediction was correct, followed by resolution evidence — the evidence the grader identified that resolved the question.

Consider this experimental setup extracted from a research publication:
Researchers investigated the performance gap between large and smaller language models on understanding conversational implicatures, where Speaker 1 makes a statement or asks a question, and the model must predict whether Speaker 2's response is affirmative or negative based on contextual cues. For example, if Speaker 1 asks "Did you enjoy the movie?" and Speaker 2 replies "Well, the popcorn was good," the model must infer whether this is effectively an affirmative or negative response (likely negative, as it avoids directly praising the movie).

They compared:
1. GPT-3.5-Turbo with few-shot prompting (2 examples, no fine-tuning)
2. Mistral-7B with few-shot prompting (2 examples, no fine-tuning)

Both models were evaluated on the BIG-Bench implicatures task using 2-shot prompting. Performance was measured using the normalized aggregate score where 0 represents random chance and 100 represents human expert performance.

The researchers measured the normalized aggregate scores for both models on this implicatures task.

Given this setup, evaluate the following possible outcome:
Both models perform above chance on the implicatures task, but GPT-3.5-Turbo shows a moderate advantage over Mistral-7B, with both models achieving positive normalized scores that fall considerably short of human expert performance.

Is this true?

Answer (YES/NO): YES